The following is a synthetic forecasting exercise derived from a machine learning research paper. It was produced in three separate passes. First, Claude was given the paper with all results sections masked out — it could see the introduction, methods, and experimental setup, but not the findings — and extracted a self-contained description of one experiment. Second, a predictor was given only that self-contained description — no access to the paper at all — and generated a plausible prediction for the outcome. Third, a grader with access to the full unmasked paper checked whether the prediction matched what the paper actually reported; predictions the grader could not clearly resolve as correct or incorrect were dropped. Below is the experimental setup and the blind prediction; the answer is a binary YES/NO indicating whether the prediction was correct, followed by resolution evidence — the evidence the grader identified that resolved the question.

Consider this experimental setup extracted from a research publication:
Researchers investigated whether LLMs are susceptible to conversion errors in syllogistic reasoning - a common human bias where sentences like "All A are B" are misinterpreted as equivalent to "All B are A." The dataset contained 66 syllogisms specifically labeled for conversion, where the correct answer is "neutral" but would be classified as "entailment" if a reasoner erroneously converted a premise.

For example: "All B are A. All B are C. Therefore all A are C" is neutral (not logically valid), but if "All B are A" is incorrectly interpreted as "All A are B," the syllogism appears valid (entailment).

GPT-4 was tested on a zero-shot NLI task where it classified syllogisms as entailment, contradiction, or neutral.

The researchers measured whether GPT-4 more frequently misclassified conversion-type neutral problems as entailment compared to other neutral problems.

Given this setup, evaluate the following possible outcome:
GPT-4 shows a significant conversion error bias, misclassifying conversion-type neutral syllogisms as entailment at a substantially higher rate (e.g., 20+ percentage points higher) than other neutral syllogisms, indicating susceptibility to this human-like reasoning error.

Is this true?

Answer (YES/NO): YES